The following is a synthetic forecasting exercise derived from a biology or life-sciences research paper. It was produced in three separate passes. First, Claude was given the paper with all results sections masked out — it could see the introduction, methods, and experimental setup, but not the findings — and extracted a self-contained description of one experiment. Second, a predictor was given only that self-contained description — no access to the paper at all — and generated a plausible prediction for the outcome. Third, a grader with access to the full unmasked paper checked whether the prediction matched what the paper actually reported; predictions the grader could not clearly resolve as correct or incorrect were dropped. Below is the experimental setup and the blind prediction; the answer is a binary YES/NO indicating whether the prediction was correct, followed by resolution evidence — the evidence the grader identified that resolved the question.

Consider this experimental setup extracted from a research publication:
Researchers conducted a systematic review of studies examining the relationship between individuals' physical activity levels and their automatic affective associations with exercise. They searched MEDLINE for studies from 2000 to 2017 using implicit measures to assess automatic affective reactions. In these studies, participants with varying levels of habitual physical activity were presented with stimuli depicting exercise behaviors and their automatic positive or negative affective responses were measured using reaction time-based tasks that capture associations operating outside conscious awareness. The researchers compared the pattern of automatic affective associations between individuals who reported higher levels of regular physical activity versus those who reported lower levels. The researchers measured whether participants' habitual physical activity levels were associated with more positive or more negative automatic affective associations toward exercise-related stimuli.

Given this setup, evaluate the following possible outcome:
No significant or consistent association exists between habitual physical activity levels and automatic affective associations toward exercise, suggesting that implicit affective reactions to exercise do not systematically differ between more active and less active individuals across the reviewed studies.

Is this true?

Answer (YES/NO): NO